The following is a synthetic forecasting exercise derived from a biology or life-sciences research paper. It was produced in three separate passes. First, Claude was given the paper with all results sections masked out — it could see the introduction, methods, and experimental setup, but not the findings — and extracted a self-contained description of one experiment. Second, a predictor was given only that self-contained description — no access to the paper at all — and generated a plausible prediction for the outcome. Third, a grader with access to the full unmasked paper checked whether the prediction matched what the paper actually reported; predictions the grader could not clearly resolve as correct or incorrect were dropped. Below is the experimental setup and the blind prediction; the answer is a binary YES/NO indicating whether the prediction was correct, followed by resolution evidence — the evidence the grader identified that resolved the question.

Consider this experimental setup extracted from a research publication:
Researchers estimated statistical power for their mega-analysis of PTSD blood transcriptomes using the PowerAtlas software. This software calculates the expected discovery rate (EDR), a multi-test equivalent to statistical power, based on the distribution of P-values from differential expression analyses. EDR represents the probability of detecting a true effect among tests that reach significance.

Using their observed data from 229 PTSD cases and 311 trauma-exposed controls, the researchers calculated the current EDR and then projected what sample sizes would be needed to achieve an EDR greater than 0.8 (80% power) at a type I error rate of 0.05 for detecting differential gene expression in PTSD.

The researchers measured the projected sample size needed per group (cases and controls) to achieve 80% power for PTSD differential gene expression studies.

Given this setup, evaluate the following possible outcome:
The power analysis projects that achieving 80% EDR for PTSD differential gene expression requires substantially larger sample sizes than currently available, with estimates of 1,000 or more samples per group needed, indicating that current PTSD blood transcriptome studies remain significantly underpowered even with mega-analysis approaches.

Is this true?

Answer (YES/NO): NO